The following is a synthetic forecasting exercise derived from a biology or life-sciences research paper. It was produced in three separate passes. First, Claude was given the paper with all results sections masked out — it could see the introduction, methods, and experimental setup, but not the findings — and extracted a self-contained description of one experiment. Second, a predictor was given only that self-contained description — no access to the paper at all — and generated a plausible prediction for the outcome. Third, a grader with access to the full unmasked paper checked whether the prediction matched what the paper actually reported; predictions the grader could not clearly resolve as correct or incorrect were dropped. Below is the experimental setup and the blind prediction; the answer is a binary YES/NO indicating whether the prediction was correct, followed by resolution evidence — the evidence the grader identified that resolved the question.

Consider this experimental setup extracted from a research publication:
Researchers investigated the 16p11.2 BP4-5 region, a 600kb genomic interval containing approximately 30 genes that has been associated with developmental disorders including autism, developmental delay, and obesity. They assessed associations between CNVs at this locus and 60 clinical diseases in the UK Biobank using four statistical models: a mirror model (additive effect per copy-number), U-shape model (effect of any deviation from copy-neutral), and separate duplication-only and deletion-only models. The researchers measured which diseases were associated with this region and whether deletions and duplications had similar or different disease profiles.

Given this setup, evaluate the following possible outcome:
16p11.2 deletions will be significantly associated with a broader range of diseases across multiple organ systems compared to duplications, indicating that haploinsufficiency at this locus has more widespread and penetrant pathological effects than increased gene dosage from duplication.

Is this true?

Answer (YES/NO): YES